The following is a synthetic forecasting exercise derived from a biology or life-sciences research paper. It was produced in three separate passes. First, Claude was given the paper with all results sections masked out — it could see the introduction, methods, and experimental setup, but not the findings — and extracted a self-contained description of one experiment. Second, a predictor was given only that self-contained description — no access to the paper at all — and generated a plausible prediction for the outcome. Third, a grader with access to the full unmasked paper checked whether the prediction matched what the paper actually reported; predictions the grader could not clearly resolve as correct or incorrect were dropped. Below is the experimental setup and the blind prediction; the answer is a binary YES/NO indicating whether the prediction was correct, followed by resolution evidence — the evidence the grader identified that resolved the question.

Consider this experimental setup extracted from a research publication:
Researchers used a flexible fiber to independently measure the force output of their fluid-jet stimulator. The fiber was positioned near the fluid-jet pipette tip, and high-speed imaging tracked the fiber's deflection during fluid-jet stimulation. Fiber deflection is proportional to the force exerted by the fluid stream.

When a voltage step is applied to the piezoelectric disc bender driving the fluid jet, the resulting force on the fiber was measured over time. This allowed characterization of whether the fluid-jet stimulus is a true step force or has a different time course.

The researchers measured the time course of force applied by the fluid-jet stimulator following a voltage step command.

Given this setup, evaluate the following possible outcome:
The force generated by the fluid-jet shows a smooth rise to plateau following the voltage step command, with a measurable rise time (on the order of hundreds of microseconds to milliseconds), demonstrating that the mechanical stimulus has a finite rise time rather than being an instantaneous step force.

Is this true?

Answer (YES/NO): YES